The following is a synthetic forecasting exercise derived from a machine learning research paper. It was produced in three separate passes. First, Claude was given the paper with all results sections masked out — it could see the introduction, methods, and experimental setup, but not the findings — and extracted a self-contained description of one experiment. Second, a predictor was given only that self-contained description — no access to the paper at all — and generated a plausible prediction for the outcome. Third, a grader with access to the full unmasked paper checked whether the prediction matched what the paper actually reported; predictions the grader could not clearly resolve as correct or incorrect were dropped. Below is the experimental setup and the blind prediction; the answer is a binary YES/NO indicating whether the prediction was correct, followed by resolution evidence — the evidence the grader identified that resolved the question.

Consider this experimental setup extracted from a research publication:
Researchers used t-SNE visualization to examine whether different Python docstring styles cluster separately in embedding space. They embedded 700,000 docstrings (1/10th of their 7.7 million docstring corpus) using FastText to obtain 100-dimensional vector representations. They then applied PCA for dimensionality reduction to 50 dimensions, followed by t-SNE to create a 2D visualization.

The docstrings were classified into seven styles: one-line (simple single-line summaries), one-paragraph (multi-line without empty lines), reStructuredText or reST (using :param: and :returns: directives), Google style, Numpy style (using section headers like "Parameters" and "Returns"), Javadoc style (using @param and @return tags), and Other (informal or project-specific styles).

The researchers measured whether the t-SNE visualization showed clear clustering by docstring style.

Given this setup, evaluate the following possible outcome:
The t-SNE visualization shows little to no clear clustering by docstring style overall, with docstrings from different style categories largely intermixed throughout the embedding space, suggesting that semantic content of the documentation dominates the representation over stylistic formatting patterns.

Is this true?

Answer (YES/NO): NO